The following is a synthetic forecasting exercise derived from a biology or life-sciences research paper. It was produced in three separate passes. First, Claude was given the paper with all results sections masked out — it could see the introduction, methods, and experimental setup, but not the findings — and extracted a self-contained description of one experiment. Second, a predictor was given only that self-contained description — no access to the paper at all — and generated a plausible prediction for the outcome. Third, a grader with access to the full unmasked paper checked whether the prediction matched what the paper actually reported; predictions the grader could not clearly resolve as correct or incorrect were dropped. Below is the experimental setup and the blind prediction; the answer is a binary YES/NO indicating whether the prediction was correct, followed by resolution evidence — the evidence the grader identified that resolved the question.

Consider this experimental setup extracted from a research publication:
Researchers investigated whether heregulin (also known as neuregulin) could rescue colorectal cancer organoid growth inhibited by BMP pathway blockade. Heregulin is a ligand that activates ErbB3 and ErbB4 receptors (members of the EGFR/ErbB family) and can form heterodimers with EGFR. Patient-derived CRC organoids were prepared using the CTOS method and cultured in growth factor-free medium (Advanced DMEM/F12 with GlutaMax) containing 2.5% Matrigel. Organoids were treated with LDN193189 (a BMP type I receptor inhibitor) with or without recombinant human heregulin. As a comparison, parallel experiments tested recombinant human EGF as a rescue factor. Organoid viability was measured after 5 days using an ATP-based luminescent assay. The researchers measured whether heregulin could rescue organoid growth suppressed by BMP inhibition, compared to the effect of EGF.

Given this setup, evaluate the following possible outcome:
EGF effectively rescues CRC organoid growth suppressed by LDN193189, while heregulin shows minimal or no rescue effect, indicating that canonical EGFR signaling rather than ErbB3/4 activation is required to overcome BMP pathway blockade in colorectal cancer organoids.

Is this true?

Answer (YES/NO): NO